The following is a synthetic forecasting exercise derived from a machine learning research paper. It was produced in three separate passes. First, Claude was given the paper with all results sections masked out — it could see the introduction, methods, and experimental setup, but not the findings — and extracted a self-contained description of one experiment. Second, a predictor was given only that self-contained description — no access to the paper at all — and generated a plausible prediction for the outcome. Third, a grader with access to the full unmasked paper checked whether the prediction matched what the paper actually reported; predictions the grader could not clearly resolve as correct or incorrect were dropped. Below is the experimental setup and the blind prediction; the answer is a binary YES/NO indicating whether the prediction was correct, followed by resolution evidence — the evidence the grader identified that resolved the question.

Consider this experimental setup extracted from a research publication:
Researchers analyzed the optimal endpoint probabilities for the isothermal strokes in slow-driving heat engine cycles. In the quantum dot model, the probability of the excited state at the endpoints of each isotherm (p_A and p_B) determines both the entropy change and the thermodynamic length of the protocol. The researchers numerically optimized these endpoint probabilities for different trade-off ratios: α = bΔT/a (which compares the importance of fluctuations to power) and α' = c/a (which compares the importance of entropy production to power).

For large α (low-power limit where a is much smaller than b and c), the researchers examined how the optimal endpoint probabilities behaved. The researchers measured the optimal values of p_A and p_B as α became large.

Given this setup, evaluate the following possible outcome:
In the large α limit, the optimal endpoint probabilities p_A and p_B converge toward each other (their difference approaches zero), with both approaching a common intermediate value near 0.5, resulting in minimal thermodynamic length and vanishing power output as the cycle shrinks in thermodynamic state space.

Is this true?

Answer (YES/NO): NO